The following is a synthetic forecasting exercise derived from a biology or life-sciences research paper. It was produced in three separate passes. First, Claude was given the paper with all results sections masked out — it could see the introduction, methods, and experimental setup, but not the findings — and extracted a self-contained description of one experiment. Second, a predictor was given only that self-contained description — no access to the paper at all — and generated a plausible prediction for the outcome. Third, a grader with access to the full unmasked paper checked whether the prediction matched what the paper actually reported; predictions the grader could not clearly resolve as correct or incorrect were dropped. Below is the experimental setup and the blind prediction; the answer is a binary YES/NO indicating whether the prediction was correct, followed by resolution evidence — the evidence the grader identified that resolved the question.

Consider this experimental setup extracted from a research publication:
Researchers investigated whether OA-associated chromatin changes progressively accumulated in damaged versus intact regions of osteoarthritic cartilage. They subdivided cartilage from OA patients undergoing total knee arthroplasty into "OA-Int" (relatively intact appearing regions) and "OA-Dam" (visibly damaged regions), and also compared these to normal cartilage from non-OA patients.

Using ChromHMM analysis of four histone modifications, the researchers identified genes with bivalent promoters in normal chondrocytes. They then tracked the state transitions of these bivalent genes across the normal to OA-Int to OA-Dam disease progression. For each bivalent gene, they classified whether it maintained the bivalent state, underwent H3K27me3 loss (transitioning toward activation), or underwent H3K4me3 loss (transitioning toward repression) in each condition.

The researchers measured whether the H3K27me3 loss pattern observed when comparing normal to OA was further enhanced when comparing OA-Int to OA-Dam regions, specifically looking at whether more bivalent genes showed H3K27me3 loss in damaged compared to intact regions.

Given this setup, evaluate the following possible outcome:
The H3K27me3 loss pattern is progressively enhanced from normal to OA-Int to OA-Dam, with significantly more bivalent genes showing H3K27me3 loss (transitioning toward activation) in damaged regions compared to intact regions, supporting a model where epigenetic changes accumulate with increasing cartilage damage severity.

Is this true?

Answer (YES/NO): YES